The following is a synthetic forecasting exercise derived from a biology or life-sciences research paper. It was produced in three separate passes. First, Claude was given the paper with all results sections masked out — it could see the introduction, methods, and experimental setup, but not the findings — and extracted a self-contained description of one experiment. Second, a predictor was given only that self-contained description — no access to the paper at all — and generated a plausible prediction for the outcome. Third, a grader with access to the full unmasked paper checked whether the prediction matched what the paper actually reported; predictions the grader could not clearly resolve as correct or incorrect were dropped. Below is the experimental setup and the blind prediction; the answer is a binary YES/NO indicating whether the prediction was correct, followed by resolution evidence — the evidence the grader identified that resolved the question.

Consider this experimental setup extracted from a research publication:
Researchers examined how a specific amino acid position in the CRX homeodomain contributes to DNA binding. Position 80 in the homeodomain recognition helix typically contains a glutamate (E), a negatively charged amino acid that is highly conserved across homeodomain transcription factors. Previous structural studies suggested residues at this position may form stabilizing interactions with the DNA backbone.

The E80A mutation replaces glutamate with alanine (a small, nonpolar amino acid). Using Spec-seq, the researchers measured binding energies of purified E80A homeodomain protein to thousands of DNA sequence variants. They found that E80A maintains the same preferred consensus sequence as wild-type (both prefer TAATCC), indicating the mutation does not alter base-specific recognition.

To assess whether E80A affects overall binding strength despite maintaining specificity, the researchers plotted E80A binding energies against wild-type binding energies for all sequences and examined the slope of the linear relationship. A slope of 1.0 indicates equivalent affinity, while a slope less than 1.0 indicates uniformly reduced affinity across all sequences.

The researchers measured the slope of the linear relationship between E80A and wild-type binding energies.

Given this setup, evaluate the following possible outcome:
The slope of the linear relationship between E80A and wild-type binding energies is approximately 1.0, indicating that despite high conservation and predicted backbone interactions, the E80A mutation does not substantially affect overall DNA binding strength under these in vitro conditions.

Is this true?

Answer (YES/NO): NO